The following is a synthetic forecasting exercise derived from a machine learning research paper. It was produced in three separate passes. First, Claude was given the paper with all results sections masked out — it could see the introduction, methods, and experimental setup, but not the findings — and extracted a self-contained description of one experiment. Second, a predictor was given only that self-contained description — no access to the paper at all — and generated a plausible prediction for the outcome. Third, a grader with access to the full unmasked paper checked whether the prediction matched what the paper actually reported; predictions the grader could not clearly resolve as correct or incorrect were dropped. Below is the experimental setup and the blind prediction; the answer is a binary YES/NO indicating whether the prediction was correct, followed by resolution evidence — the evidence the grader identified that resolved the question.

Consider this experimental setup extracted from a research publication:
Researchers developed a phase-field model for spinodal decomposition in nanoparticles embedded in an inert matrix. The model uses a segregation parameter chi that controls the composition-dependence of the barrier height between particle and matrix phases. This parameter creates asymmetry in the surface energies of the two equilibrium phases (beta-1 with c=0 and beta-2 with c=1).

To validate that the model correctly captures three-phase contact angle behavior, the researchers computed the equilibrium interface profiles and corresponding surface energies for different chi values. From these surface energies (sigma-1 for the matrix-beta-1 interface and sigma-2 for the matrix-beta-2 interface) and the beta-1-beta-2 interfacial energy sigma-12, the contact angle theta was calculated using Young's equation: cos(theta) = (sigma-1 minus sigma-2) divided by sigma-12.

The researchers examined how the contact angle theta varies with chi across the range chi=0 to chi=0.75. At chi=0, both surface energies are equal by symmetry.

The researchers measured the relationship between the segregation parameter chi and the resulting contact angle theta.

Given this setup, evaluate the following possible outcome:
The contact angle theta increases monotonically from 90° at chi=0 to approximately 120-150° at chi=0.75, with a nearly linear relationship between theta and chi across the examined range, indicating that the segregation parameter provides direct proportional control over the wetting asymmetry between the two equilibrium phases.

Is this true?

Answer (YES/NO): NO